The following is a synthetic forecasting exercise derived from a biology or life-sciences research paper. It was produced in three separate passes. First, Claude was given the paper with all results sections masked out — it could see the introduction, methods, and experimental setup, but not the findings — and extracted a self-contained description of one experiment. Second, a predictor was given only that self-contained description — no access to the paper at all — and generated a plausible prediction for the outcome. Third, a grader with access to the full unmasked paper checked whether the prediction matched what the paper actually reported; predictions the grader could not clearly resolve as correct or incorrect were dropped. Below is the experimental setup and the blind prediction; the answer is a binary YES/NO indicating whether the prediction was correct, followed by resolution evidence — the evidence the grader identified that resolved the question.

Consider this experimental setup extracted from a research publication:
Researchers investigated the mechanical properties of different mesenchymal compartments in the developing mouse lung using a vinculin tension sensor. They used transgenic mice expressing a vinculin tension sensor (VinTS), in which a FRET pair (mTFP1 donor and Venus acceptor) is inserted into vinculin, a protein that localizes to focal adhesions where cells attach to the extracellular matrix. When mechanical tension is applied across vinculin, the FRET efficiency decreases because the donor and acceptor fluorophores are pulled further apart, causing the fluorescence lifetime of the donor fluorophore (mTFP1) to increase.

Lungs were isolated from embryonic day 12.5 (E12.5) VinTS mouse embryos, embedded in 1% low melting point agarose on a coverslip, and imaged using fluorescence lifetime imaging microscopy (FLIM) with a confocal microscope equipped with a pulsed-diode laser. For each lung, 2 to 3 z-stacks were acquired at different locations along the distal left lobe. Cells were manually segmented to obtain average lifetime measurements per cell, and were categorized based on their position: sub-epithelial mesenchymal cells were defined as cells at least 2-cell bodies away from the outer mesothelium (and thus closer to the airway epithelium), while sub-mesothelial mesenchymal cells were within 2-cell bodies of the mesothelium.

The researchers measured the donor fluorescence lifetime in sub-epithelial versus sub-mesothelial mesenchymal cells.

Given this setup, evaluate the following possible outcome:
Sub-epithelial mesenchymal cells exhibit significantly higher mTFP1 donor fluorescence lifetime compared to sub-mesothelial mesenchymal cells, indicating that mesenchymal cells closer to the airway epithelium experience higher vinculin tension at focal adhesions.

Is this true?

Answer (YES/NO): YES